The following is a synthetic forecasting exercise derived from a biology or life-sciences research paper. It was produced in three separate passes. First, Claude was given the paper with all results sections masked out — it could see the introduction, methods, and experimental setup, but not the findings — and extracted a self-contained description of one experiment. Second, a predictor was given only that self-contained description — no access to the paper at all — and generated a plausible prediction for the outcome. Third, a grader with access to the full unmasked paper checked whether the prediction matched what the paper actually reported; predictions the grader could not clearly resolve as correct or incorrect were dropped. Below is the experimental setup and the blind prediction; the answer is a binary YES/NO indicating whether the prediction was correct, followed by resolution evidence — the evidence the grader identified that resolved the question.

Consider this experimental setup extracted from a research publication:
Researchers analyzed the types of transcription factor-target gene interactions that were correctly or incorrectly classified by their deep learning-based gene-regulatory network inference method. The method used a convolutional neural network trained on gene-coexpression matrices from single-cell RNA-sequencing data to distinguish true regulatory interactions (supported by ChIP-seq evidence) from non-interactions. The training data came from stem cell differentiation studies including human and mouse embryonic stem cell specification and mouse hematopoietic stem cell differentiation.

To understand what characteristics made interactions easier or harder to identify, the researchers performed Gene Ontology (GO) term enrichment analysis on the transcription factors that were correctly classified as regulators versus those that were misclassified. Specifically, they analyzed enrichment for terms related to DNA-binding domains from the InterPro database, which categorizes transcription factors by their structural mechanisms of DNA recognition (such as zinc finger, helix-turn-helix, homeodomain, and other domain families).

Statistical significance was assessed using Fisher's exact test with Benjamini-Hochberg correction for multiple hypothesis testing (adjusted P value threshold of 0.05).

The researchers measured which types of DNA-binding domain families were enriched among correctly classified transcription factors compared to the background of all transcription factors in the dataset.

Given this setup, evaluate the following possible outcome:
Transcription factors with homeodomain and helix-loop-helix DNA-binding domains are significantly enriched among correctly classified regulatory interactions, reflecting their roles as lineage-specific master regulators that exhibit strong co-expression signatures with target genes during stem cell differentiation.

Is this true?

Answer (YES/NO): NO